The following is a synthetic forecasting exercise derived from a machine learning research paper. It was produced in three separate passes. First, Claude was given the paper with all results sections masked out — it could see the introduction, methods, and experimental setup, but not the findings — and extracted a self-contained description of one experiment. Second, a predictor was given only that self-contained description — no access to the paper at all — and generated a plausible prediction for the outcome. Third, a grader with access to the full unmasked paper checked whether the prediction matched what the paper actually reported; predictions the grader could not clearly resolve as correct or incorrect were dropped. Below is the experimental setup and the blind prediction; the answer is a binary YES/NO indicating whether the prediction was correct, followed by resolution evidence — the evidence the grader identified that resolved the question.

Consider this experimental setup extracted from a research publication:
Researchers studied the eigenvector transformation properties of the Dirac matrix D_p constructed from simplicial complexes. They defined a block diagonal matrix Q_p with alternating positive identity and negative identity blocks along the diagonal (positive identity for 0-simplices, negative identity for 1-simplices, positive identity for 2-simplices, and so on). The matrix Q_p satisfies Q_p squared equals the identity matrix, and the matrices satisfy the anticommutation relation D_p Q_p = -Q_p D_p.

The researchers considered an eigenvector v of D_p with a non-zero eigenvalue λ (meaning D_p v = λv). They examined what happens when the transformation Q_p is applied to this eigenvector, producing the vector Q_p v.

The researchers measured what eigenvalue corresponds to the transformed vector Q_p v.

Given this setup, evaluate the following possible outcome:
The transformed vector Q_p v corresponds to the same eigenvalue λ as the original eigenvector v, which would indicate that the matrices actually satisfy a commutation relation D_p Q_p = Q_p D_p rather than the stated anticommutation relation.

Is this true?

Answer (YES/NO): NO